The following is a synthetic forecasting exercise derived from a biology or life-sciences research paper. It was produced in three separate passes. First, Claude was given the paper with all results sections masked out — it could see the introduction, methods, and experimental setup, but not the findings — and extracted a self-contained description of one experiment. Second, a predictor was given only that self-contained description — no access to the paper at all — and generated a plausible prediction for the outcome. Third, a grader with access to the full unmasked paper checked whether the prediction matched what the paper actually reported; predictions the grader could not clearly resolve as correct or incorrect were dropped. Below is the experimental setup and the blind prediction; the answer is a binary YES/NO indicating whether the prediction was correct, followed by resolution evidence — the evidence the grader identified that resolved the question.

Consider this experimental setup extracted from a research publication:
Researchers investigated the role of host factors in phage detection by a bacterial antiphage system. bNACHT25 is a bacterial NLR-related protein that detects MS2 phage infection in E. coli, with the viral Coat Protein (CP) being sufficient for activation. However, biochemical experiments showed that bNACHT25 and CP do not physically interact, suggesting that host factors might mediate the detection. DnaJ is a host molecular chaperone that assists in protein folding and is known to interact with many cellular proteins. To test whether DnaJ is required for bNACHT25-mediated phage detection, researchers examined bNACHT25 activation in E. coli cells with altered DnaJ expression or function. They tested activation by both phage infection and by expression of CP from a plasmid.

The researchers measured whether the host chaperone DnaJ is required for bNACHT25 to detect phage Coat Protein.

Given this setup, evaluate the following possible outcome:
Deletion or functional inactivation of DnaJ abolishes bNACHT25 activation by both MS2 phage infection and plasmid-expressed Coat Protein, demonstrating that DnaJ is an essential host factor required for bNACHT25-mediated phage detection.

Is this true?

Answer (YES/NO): YES